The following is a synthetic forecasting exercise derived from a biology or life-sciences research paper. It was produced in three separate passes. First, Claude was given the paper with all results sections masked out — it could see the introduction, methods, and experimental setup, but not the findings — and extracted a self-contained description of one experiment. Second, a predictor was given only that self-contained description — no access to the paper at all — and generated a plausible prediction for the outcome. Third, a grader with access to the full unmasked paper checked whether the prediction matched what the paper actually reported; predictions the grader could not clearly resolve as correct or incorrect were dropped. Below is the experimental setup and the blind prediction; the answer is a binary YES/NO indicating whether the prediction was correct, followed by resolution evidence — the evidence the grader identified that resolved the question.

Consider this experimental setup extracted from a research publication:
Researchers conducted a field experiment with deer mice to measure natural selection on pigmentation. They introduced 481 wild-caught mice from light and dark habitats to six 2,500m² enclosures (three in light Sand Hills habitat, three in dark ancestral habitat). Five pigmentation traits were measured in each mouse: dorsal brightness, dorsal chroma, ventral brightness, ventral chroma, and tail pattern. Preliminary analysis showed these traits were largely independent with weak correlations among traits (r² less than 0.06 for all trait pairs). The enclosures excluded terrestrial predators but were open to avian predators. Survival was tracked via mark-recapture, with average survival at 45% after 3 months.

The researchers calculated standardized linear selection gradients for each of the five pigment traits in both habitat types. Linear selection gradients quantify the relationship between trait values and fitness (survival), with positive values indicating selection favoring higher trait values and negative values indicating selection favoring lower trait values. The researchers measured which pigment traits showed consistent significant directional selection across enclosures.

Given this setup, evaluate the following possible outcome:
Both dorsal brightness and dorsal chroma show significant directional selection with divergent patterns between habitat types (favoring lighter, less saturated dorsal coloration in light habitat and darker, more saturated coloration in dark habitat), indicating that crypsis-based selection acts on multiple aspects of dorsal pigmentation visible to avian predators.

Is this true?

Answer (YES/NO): NO